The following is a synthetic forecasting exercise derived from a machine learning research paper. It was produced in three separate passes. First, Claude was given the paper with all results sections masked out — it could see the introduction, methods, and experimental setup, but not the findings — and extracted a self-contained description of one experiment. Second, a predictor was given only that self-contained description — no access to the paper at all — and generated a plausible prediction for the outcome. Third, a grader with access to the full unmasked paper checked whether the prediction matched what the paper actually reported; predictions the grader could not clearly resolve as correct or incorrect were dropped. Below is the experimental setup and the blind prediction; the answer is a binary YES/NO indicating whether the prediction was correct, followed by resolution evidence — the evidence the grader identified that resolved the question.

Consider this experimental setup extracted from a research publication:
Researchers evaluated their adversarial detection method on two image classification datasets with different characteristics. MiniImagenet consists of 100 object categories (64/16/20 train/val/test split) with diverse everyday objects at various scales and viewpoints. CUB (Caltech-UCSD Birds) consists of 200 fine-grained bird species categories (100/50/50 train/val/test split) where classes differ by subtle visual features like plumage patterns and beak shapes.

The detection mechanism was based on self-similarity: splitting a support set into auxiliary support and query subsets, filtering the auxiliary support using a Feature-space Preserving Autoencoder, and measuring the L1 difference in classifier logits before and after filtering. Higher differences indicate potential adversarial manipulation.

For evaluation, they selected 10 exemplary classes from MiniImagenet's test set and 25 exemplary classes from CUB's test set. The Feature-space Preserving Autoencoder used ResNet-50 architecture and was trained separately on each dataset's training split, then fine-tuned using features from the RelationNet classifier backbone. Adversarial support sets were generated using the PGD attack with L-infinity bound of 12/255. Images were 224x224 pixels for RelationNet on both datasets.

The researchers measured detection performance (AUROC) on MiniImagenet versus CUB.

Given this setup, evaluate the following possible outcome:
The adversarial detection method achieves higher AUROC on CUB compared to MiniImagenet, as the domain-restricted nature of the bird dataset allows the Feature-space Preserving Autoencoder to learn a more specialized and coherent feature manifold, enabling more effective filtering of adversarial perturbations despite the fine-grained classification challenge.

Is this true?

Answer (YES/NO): NO